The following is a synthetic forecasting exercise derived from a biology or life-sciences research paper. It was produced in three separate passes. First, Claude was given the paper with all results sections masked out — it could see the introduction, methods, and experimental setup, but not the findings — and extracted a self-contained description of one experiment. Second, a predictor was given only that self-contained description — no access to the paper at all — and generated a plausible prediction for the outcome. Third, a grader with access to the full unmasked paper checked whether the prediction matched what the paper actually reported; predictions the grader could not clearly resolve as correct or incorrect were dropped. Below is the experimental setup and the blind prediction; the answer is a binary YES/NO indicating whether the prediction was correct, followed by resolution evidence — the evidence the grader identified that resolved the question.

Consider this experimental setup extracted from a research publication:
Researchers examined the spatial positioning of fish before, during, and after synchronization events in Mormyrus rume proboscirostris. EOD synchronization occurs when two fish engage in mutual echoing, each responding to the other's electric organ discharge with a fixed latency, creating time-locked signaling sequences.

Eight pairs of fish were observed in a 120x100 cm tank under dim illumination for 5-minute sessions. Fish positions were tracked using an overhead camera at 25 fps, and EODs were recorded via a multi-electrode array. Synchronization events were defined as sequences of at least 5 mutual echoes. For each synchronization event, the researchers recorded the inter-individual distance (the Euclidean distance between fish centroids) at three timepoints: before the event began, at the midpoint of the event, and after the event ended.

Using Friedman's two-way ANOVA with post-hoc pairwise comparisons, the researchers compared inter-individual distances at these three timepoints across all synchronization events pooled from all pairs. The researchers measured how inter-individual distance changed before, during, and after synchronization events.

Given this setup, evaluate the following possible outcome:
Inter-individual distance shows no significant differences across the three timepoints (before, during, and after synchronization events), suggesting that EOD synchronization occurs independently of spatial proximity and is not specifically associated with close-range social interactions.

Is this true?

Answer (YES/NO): NO